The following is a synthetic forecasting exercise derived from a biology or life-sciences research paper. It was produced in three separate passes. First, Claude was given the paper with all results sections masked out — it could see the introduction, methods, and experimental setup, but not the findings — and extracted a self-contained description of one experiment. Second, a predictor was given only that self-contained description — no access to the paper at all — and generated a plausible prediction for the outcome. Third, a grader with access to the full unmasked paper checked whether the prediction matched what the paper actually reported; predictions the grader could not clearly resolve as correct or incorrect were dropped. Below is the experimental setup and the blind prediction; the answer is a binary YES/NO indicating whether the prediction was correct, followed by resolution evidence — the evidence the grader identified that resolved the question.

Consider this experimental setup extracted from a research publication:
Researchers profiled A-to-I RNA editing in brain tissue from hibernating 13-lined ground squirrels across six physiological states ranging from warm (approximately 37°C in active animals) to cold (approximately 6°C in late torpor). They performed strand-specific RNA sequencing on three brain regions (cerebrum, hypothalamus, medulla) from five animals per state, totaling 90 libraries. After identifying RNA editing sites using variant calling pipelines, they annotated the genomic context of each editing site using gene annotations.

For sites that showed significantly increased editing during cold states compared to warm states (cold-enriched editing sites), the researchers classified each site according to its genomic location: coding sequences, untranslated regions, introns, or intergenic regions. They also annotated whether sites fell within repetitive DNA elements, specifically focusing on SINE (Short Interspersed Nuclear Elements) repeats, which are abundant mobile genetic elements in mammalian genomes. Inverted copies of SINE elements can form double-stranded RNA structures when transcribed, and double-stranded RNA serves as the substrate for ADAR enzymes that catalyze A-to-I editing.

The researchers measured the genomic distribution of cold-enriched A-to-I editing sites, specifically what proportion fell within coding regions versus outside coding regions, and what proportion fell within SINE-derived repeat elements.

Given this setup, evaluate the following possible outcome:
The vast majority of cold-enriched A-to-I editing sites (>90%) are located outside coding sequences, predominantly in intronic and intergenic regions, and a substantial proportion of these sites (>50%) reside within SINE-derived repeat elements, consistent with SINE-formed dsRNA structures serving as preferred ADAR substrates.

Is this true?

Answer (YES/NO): YES